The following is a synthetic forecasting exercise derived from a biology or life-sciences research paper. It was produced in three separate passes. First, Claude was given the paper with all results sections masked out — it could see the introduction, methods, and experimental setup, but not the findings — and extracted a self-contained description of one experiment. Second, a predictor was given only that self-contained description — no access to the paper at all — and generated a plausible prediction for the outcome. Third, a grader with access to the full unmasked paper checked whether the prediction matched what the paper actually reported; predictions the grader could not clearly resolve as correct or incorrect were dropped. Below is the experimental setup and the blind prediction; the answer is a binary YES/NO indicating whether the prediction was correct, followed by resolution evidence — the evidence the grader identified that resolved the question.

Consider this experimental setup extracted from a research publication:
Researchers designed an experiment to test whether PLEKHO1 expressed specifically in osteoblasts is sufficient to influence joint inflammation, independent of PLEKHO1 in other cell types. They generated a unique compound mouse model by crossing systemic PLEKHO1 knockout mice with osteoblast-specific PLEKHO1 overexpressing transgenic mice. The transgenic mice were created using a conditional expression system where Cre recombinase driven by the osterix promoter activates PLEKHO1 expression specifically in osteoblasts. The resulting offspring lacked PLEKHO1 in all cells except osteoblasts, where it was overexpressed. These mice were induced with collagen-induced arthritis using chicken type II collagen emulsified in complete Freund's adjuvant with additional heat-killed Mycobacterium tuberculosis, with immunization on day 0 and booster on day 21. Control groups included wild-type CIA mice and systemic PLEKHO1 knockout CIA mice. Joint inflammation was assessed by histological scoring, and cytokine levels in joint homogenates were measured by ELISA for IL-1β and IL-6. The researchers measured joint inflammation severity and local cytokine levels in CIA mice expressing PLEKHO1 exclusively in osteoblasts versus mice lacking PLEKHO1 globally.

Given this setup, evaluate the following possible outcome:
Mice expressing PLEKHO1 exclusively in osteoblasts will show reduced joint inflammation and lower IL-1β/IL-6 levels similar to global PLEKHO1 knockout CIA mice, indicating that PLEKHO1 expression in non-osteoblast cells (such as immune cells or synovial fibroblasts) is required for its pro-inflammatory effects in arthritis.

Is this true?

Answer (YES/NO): NO